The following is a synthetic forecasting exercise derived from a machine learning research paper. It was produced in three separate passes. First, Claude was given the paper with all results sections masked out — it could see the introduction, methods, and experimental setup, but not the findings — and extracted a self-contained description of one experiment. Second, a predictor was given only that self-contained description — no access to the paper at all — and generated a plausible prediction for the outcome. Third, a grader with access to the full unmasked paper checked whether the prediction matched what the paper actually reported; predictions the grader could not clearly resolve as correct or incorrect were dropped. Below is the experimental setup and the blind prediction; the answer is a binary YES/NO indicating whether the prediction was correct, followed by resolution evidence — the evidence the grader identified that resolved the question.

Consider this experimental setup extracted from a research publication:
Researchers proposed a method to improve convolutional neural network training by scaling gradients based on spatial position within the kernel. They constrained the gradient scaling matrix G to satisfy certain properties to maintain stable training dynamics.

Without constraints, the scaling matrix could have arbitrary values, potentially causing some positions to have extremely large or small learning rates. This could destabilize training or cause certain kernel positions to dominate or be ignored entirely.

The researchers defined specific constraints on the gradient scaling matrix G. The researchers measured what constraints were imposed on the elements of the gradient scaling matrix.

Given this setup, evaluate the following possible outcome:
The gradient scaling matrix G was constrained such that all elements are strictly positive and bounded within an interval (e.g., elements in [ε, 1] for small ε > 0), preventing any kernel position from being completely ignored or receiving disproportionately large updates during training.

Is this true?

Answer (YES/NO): NO